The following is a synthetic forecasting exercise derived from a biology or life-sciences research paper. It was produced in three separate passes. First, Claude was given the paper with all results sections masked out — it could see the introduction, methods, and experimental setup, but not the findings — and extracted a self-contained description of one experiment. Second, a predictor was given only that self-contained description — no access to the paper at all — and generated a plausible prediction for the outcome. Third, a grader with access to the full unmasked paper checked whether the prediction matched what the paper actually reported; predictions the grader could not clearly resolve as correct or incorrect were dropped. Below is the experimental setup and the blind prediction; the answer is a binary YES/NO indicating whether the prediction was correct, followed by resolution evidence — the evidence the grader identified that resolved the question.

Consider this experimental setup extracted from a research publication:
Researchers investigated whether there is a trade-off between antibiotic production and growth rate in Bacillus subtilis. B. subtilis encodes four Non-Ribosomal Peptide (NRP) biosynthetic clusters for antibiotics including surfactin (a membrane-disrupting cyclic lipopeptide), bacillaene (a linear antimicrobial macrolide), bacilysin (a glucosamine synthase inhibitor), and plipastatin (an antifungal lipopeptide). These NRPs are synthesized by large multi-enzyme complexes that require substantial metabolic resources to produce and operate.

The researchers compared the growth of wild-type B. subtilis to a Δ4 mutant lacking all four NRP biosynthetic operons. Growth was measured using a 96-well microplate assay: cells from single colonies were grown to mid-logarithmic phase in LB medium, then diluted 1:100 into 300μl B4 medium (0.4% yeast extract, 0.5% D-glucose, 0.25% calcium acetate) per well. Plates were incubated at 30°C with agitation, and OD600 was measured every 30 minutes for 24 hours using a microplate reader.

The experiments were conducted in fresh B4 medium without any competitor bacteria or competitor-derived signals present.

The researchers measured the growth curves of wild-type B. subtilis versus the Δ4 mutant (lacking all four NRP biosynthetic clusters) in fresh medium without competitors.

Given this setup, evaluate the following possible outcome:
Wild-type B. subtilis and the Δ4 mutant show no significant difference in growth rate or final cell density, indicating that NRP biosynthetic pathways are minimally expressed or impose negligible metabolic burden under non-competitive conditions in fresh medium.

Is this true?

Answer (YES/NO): NO